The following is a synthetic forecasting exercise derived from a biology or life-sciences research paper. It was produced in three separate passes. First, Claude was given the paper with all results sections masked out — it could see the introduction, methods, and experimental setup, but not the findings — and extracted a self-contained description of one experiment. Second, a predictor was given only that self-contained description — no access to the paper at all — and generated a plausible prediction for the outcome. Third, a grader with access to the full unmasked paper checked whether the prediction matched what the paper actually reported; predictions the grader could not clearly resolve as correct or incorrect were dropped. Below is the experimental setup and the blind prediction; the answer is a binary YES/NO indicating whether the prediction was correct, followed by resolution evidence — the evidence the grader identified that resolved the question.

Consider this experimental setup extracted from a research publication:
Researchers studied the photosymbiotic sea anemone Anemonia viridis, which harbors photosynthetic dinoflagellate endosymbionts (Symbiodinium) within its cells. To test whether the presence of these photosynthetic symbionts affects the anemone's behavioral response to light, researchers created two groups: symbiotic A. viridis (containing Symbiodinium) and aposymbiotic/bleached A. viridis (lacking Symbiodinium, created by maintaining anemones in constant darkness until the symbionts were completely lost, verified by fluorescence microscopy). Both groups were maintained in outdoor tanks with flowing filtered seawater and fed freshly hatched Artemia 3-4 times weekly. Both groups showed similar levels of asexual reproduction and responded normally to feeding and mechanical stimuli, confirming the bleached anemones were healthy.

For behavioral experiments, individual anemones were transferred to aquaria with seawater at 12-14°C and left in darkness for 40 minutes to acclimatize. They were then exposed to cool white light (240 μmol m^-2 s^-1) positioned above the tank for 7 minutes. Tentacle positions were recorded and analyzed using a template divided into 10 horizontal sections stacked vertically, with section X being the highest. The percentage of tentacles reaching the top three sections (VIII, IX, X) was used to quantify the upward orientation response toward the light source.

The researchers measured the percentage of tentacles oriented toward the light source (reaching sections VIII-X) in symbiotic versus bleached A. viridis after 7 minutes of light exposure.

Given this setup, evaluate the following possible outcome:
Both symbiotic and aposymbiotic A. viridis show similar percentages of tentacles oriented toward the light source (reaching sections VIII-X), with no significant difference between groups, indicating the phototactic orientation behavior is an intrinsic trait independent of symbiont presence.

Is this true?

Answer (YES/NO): NO